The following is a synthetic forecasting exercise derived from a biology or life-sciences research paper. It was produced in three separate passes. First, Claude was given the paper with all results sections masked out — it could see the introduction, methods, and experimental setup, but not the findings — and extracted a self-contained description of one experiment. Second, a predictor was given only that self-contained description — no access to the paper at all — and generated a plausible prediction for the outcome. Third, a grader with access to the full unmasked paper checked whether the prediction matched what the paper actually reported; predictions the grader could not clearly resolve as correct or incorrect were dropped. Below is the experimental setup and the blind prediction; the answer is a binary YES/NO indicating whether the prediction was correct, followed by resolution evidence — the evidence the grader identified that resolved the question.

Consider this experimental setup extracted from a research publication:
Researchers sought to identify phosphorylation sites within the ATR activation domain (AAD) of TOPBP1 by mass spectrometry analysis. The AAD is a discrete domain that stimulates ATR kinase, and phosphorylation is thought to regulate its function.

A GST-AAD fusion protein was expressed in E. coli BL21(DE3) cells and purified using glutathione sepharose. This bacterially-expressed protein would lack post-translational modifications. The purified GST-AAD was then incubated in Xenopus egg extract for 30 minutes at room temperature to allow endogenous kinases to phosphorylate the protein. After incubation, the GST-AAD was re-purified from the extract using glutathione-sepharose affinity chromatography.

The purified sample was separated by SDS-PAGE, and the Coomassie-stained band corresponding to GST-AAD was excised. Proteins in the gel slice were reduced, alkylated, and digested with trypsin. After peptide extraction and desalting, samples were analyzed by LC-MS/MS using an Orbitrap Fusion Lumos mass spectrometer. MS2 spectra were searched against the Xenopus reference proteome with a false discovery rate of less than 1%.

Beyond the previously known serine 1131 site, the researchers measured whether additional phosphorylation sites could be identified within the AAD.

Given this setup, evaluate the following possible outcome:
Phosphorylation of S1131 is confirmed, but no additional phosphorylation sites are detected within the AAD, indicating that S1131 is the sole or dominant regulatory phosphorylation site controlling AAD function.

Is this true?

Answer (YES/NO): NO